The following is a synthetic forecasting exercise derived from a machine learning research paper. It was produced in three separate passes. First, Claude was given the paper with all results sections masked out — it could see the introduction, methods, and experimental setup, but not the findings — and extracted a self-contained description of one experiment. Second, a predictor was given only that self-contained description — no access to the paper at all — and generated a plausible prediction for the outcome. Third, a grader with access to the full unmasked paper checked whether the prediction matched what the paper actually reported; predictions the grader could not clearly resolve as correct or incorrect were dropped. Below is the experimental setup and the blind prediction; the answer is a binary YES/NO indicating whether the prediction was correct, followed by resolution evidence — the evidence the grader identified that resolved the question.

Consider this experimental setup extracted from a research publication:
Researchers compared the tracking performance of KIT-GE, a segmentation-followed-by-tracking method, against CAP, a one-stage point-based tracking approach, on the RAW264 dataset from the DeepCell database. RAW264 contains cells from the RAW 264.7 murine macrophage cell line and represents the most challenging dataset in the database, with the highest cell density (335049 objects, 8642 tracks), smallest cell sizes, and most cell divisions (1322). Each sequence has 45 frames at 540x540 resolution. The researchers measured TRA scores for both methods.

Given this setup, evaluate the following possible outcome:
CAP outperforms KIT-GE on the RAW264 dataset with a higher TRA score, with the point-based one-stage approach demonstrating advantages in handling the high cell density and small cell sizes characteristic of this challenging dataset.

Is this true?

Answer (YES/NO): NO